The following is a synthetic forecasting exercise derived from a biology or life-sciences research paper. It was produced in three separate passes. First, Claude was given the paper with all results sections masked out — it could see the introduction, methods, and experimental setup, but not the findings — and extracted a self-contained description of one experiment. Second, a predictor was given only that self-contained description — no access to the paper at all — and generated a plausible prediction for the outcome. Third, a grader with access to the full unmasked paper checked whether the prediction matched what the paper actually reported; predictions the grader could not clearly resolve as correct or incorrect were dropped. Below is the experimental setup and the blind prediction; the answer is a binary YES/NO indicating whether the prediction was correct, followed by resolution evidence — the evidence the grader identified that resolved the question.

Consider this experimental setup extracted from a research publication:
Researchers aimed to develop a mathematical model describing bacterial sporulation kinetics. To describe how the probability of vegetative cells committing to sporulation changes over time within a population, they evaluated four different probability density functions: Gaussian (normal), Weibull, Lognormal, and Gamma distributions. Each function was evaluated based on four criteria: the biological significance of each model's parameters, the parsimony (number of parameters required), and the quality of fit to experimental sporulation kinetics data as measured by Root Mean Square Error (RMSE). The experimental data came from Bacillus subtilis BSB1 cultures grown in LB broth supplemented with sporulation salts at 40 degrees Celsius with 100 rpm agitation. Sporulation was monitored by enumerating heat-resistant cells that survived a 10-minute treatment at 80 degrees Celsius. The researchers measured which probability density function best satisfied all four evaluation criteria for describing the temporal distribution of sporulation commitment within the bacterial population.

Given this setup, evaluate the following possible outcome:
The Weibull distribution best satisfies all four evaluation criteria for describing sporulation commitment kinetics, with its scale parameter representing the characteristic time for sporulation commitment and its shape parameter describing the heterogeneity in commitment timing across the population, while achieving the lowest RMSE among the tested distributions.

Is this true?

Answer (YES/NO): NO